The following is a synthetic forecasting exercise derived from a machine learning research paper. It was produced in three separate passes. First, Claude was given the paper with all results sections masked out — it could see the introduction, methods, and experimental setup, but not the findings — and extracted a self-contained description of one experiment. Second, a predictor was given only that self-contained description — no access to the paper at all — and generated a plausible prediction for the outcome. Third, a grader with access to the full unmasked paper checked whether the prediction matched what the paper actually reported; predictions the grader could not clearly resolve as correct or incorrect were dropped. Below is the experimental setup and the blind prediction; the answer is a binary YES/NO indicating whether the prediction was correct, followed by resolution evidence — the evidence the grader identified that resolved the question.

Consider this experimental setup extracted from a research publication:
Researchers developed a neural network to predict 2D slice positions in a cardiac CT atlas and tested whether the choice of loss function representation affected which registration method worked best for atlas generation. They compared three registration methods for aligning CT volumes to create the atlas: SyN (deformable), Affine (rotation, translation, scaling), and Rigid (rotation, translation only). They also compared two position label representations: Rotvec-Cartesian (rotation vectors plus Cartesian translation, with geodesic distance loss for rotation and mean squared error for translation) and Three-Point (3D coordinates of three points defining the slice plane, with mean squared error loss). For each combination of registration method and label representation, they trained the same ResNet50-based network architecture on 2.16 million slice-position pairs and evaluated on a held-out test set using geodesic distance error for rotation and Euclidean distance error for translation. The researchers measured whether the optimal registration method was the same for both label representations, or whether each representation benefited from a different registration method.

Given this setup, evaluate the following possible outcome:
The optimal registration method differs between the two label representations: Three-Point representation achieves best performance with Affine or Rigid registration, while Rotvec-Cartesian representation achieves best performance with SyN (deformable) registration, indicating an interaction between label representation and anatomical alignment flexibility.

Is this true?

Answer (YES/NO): NO